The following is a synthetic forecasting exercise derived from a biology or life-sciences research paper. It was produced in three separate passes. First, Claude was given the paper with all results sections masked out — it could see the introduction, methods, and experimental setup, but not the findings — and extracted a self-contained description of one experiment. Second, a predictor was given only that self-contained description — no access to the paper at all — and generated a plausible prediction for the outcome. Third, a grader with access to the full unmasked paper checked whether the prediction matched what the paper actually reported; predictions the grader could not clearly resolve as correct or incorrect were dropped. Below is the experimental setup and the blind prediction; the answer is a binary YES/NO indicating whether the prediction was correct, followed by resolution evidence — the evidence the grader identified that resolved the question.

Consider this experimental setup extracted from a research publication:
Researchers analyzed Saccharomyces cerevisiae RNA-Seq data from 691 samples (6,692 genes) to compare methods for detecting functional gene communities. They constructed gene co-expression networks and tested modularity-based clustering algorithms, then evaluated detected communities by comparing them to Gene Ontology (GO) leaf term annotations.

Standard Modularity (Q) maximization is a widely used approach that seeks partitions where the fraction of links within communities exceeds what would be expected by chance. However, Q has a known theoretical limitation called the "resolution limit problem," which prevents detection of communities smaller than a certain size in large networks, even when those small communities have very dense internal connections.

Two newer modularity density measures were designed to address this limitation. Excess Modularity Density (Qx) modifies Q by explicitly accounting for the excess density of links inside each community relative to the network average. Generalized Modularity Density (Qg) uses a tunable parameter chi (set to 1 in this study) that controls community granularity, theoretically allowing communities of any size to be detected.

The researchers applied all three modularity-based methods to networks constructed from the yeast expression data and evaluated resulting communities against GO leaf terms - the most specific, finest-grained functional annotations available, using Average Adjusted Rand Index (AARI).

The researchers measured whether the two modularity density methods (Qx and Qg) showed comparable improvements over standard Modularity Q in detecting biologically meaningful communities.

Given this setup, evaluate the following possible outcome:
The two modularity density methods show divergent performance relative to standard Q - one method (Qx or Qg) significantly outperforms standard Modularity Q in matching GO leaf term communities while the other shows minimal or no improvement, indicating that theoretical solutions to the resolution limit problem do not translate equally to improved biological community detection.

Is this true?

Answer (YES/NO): NO